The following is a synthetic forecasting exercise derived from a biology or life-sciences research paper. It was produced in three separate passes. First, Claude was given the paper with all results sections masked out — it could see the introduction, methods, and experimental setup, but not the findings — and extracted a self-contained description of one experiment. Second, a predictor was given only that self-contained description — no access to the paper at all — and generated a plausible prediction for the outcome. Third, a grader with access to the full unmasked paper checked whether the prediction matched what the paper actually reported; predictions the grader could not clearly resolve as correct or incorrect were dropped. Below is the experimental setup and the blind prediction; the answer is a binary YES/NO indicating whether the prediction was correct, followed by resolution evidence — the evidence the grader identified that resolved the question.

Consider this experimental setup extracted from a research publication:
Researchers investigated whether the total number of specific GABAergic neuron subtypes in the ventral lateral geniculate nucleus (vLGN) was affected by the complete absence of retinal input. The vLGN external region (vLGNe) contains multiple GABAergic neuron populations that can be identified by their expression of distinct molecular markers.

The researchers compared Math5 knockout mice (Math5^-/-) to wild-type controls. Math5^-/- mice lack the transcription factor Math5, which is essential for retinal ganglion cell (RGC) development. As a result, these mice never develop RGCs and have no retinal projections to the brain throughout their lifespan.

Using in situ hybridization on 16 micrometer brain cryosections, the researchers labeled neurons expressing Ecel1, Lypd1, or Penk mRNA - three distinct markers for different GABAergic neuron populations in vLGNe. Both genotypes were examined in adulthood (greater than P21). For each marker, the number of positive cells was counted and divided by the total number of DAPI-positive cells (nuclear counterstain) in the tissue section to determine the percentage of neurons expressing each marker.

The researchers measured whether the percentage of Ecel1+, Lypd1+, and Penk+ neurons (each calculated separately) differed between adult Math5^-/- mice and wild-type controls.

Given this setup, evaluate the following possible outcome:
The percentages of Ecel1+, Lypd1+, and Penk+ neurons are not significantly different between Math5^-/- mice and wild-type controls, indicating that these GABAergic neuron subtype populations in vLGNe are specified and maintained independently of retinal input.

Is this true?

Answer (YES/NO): YES